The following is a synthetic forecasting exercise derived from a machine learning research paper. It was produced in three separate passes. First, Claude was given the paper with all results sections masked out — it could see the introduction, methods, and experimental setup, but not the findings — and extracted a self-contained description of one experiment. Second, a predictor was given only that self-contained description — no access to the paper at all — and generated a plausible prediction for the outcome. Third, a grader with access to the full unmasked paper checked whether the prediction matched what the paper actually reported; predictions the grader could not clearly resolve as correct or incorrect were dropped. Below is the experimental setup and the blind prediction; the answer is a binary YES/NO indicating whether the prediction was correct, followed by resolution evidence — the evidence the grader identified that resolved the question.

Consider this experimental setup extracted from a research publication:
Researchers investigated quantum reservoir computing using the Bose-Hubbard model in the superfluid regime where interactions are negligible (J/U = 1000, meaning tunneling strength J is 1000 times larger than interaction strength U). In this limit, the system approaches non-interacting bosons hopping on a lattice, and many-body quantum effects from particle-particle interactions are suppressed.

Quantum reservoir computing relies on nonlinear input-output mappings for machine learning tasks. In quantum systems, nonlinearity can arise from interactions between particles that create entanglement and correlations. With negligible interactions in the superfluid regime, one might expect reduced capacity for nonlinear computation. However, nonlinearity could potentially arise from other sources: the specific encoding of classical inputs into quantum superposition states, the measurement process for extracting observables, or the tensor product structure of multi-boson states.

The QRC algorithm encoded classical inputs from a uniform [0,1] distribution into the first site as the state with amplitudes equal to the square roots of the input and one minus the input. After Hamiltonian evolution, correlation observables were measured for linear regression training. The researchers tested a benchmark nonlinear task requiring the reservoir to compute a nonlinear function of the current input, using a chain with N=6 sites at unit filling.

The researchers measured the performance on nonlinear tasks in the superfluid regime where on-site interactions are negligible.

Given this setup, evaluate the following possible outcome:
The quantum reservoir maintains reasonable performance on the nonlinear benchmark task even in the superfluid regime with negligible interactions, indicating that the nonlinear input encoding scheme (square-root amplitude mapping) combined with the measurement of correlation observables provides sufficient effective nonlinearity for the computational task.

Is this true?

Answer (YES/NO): YES